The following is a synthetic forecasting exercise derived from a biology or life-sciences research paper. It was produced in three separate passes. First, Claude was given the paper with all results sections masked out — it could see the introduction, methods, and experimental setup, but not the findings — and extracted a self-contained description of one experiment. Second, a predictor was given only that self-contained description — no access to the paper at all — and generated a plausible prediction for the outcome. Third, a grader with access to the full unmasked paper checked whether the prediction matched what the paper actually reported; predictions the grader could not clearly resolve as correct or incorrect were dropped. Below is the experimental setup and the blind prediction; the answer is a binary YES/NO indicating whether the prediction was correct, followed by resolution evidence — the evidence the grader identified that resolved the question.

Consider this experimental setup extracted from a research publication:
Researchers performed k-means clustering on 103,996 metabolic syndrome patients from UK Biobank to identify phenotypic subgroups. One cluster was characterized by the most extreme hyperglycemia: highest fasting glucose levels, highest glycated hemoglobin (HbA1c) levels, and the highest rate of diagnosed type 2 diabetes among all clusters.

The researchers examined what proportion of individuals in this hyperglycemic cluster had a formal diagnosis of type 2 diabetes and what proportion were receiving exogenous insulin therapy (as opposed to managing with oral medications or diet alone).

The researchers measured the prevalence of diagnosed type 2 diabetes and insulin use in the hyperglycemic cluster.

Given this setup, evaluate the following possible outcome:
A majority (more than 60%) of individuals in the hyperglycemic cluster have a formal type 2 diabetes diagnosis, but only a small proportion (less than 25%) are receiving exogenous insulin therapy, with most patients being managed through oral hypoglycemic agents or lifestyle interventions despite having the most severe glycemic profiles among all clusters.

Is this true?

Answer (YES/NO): NO